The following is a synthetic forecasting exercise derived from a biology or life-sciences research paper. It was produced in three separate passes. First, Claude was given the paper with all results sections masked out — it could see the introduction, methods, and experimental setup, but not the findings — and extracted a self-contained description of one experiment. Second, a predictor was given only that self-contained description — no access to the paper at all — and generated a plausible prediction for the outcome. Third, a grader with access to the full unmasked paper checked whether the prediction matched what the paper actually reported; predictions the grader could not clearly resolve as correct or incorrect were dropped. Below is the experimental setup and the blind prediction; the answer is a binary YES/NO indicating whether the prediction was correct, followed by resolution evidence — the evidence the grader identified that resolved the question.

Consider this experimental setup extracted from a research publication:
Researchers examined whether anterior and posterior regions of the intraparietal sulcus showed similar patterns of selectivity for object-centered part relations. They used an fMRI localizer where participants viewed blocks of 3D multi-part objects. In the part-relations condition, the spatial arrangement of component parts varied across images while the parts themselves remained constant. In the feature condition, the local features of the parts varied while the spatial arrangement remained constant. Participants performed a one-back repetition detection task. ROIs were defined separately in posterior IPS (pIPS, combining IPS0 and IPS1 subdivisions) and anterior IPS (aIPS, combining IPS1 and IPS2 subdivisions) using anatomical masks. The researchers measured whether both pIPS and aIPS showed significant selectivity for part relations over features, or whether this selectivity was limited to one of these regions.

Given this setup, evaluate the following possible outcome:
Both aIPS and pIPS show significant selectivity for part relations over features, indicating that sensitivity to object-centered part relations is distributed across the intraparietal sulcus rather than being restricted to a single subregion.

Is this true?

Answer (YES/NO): YES